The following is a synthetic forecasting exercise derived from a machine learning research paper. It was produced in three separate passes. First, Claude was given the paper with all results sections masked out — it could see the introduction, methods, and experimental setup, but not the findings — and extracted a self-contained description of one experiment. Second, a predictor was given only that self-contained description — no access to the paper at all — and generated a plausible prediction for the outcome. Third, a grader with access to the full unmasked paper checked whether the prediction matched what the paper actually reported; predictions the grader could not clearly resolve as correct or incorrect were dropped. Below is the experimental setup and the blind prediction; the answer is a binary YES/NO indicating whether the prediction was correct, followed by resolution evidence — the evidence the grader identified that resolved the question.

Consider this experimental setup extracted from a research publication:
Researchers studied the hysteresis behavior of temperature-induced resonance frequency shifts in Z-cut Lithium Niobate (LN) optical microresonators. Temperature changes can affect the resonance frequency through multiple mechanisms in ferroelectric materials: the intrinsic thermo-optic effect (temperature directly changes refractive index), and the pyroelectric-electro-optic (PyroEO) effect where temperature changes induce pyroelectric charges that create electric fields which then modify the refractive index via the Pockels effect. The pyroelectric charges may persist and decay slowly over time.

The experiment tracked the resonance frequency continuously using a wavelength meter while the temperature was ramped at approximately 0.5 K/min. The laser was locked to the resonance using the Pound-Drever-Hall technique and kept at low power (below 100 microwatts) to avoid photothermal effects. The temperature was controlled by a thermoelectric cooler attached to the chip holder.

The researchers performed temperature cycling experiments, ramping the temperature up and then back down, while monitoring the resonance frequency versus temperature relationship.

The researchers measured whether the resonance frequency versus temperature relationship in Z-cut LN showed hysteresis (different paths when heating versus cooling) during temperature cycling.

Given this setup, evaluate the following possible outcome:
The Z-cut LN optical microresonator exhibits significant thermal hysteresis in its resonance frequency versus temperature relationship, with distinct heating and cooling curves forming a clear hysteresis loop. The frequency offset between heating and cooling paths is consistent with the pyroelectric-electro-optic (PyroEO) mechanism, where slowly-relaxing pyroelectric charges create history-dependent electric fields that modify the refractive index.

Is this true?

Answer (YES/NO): YES